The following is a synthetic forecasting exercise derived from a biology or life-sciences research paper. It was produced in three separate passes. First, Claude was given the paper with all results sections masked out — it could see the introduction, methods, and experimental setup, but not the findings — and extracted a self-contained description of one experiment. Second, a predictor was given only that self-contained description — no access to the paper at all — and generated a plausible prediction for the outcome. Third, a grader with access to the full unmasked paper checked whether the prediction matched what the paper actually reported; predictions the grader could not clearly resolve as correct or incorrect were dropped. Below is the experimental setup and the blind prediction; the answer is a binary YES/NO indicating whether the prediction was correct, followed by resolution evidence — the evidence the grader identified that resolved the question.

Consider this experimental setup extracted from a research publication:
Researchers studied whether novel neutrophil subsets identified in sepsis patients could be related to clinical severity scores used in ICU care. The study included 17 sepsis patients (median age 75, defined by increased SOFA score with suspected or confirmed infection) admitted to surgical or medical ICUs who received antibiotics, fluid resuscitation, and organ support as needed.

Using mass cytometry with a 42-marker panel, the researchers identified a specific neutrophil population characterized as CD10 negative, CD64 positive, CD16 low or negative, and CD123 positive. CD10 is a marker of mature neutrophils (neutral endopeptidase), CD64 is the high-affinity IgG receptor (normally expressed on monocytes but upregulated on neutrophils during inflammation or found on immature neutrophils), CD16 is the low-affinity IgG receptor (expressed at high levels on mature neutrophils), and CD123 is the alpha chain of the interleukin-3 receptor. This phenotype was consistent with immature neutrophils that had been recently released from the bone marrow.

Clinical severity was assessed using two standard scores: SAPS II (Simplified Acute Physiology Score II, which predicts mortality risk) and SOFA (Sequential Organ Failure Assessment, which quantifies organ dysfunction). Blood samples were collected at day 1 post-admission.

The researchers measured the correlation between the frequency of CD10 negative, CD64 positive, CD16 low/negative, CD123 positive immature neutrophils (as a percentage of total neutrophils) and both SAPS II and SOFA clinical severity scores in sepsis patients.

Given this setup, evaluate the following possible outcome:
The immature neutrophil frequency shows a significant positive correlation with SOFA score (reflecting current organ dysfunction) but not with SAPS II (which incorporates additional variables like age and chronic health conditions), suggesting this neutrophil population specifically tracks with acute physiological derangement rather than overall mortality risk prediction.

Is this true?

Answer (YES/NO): NO